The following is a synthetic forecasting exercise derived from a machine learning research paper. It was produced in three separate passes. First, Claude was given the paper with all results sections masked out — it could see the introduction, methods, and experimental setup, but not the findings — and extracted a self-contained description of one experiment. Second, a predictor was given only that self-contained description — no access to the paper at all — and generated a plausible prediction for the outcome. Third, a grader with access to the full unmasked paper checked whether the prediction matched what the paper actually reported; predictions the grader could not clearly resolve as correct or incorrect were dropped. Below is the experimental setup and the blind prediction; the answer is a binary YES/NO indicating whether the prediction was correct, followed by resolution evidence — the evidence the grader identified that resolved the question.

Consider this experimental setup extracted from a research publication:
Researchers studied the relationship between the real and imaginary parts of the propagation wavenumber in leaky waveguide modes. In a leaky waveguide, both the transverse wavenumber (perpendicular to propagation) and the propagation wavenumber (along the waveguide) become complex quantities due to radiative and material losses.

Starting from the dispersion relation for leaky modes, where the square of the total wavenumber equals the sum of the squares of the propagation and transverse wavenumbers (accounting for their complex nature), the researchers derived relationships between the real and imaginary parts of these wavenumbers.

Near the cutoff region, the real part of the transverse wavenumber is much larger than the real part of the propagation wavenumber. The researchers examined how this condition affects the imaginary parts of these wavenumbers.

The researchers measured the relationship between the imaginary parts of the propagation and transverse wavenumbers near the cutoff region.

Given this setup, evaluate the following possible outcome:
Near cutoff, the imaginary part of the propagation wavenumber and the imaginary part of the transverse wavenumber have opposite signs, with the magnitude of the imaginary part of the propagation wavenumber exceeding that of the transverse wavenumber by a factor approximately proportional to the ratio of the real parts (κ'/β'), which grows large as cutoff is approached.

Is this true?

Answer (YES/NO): YES